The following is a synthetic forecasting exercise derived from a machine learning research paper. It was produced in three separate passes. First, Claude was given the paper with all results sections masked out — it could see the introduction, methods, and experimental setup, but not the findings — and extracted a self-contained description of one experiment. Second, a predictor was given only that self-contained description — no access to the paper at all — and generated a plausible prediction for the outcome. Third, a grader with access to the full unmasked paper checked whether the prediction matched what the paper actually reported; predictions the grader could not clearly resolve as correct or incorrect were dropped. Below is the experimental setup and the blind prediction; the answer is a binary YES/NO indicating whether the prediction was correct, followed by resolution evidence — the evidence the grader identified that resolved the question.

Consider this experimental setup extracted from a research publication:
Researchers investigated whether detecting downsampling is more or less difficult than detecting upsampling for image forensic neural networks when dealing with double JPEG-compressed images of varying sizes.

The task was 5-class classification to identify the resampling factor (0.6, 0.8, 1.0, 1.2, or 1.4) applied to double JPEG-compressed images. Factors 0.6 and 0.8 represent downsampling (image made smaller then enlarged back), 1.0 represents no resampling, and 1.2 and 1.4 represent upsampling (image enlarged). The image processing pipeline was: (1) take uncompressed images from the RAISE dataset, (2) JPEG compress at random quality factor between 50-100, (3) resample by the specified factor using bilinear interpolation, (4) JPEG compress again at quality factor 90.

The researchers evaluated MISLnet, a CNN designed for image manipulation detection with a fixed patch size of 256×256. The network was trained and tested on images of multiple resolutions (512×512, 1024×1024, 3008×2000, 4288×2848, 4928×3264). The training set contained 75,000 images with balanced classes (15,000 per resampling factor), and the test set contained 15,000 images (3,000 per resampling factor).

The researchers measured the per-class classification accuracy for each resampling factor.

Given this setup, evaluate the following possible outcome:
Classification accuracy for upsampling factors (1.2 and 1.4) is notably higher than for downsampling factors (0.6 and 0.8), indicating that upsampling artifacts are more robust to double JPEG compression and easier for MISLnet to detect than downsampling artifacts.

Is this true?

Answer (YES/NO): YES